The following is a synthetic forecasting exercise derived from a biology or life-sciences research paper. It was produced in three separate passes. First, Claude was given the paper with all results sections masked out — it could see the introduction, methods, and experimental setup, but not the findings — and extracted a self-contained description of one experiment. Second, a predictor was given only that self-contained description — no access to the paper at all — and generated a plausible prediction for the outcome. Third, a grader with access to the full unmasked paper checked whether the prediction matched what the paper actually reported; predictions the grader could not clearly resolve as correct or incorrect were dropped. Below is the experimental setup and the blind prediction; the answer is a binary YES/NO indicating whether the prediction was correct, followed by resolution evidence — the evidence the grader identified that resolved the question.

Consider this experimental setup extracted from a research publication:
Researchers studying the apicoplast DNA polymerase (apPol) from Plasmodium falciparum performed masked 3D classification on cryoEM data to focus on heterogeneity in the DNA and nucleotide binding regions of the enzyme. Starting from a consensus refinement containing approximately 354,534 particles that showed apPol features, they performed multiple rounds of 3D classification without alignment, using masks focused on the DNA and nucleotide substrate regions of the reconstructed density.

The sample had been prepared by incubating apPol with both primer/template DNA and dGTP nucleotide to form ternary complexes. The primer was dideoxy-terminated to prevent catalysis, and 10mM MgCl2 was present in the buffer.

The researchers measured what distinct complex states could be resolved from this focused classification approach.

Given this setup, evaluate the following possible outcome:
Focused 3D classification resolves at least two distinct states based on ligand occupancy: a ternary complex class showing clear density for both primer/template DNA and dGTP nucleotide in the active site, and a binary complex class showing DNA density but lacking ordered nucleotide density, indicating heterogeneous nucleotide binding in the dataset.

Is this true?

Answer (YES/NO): YES